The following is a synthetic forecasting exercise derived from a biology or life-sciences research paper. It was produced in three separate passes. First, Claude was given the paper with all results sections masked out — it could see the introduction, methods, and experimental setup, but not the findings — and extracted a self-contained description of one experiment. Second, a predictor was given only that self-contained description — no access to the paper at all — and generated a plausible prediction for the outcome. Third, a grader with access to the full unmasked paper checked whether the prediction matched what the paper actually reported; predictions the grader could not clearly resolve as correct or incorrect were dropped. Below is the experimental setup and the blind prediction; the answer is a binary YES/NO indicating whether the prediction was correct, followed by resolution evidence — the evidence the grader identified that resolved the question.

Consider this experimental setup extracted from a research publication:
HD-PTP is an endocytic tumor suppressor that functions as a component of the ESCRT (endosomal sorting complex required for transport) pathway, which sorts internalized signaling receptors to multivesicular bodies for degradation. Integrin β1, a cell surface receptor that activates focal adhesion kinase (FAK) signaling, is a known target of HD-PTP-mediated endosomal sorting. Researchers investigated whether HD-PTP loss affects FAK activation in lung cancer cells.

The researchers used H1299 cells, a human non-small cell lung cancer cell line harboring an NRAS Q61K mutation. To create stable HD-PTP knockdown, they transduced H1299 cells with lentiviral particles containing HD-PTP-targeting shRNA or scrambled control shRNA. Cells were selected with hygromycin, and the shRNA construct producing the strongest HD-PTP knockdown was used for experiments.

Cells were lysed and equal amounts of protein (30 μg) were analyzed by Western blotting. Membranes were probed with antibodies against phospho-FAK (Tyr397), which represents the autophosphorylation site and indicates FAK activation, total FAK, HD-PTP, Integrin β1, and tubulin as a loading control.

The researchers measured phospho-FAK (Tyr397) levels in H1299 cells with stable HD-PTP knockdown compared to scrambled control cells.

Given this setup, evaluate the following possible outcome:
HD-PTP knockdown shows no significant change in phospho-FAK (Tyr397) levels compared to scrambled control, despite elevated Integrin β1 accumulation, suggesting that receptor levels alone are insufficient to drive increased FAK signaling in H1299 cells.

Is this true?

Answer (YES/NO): NO